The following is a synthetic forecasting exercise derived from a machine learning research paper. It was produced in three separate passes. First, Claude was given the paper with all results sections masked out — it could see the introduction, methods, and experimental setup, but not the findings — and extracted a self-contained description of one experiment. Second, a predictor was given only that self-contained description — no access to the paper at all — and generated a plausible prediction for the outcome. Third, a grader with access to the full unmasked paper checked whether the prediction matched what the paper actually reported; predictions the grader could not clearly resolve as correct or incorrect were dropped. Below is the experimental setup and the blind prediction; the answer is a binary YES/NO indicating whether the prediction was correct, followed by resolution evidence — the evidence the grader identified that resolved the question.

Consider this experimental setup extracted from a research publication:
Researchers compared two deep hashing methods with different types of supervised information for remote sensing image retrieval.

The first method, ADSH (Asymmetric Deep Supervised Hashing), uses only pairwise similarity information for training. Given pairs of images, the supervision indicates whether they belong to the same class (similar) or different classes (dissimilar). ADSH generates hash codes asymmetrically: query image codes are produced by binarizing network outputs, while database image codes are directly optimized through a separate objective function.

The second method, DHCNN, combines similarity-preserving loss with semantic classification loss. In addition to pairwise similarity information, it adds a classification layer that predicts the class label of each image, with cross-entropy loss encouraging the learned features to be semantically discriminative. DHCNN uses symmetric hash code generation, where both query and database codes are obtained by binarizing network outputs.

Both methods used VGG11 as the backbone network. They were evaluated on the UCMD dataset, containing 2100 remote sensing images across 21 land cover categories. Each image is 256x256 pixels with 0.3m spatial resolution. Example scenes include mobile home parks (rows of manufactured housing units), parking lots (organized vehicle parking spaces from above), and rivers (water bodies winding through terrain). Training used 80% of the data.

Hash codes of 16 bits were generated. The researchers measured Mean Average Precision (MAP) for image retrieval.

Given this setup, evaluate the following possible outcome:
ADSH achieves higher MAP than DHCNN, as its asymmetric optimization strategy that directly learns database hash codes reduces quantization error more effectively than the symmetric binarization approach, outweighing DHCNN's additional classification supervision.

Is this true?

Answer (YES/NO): NO